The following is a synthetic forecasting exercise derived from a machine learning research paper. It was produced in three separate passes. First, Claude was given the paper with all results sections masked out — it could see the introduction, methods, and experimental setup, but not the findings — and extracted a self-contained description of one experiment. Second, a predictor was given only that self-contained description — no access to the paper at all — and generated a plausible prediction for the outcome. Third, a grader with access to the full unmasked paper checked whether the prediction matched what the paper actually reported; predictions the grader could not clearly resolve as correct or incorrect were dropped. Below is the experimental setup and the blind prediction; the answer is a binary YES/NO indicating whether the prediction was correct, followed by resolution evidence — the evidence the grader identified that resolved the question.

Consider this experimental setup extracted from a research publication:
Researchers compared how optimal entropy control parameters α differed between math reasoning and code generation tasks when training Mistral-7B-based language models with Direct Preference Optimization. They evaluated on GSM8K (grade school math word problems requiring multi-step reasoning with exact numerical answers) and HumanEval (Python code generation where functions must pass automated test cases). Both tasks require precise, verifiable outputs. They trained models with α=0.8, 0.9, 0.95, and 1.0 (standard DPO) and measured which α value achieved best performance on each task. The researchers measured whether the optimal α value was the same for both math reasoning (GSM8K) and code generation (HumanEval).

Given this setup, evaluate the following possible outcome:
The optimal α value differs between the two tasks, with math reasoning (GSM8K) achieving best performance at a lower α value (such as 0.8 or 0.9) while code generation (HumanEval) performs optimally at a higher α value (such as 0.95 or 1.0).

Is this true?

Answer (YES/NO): YES